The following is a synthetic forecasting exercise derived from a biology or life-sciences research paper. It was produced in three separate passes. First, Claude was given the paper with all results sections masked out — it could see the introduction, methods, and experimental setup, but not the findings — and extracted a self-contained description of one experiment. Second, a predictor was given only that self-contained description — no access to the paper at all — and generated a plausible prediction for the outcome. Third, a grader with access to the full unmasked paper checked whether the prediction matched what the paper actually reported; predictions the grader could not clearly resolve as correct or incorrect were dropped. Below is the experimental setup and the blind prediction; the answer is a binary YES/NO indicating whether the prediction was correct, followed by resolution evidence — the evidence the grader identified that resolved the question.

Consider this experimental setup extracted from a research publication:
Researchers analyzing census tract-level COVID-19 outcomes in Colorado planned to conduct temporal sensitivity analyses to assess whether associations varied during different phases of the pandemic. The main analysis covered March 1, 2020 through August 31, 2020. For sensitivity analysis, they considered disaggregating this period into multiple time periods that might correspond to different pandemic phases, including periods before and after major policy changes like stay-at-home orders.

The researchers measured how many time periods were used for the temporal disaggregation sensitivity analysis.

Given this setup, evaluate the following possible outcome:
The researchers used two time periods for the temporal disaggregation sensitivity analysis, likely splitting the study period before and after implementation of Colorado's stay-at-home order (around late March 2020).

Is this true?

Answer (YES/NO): NO